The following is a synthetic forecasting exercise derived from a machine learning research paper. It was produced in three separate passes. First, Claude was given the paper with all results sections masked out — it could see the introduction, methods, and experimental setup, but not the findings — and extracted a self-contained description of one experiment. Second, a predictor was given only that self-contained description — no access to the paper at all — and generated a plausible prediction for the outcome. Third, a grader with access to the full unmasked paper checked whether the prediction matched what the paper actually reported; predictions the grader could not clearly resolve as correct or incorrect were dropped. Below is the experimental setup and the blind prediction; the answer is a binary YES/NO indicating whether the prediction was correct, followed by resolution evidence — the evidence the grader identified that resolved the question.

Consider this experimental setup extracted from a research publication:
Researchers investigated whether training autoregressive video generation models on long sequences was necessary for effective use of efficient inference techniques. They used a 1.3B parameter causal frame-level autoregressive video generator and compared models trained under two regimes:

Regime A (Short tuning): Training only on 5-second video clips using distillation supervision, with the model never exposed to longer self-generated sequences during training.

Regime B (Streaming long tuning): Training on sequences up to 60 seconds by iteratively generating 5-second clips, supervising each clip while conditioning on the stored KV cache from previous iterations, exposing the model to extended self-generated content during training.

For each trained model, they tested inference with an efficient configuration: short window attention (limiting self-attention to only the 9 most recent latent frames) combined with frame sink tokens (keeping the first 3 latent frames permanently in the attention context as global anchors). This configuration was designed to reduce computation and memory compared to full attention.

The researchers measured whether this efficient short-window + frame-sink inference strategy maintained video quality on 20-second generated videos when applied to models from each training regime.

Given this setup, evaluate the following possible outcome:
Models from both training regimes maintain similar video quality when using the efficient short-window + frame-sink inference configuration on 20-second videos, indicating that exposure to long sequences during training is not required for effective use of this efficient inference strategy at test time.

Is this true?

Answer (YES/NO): NO